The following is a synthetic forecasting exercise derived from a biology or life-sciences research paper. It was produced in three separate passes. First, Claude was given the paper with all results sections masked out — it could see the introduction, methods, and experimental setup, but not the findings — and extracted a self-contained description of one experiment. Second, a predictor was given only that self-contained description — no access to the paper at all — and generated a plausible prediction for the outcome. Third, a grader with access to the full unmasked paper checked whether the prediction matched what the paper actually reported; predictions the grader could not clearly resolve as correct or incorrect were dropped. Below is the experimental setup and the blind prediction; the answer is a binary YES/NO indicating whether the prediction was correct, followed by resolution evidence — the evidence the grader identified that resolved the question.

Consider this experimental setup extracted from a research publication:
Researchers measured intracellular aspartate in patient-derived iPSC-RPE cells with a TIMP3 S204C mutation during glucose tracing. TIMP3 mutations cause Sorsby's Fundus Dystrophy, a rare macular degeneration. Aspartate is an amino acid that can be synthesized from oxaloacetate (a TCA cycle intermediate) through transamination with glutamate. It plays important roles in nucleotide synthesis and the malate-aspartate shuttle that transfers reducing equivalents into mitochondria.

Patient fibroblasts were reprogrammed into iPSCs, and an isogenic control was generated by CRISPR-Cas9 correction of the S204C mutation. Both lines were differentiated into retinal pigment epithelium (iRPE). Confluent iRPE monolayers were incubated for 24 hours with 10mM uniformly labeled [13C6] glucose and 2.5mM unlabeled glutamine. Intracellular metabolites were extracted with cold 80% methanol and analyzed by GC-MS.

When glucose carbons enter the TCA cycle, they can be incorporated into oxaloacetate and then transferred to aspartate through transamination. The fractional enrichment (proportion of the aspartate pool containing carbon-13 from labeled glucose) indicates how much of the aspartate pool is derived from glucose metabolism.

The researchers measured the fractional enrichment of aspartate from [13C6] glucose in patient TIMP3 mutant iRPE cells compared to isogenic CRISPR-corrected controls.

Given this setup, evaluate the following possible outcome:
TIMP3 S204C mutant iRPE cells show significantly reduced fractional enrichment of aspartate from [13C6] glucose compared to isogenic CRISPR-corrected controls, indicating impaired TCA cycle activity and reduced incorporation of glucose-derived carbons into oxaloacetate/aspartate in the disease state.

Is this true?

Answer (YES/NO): NO